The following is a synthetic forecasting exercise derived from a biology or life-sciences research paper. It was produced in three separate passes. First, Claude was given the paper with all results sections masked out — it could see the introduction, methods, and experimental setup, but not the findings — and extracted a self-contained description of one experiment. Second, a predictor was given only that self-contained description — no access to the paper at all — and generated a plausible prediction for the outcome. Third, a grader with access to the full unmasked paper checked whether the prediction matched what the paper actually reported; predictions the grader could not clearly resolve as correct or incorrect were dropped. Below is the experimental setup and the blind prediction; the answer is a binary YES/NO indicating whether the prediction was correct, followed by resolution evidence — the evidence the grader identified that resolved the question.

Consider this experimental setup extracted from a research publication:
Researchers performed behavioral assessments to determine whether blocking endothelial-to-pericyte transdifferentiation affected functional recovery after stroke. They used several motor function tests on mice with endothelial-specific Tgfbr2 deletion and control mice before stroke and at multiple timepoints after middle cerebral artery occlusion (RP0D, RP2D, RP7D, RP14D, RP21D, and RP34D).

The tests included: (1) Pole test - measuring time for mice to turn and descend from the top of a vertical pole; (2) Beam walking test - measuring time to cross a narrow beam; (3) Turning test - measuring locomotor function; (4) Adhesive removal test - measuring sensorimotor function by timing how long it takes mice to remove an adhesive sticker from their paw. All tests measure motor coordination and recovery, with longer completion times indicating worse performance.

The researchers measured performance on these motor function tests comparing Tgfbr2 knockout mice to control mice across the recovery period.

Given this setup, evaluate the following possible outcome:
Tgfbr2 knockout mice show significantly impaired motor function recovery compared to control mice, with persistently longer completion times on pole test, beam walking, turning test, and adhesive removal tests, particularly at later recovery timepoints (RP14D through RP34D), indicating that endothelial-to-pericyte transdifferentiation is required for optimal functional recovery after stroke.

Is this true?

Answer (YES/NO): NO